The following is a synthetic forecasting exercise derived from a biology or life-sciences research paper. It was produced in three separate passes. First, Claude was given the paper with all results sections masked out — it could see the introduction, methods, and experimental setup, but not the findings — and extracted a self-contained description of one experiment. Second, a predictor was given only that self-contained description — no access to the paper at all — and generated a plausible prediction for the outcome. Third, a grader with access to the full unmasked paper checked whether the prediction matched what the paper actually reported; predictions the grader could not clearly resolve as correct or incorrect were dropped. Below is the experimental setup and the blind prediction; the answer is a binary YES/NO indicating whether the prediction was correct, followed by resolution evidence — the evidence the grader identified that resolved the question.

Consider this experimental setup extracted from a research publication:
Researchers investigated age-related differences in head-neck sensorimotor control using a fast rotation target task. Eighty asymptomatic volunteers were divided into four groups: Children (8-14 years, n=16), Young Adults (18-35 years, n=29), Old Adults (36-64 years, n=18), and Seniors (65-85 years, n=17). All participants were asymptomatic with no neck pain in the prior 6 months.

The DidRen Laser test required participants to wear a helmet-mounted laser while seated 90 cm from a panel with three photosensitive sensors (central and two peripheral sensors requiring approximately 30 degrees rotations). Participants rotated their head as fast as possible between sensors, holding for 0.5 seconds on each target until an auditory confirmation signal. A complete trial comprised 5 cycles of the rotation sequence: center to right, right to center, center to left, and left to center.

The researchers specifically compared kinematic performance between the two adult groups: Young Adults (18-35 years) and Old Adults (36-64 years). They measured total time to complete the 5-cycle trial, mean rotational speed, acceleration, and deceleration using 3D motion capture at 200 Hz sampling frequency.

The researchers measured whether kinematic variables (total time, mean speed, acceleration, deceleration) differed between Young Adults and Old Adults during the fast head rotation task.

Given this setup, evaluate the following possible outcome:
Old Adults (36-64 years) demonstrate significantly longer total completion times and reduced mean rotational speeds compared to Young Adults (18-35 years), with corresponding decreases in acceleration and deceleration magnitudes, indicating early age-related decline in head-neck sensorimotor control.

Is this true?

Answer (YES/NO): NO